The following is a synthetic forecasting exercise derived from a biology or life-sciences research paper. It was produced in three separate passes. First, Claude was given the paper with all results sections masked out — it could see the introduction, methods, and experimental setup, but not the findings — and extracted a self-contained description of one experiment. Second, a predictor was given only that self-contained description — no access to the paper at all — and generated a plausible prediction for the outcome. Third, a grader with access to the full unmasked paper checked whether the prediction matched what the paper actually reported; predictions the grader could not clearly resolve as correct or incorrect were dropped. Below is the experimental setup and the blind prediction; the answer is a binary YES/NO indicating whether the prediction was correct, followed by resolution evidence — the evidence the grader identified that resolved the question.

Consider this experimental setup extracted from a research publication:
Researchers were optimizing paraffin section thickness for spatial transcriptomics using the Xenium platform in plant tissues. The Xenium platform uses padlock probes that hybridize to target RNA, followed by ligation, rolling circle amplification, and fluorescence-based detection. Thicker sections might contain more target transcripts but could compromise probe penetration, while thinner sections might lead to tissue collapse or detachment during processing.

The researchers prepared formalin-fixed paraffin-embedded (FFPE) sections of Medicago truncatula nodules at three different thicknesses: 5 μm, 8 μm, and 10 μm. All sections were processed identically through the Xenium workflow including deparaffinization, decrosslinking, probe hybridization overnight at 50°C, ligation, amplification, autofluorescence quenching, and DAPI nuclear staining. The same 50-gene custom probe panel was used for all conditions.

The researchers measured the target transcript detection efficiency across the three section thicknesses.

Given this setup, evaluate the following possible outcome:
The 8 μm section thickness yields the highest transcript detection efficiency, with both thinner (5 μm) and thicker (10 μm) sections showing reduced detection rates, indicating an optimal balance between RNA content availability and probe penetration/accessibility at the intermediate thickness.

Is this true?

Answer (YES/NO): NO